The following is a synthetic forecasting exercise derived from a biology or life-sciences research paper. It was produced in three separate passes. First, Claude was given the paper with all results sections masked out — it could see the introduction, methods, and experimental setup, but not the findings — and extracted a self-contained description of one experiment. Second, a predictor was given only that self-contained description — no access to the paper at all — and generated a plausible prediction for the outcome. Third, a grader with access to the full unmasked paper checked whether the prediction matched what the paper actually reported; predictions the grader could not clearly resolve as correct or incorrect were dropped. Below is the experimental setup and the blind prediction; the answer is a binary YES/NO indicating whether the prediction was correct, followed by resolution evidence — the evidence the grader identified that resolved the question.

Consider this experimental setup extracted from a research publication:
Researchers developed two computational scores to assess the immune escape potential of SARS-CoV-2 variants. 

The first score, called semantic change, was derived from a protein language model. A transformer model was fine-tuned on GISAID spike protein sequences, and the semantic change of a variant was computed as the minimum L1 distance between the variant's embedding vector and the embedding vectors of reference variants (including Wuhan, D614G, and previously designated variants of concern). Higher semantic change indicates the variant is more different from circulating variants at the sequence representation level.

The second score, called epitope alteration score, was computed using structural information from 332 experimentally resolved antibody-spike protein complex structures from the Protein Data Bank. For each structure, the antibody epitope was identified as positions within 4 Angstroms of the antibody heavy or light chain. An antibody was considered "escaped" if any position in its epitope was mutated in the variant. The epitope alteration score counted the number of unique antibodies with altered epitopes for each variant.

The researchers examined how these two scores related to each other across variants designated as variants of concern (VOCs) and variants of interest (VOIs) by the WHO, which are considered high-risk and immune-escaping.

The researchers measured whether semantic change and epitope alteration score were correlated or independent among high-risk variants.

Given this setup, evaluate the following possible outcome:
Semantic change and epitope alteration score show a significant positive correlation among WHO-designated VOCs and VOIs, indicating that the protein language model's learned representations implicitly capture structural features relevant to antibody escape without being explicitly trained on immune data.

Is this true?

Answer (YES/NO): NO